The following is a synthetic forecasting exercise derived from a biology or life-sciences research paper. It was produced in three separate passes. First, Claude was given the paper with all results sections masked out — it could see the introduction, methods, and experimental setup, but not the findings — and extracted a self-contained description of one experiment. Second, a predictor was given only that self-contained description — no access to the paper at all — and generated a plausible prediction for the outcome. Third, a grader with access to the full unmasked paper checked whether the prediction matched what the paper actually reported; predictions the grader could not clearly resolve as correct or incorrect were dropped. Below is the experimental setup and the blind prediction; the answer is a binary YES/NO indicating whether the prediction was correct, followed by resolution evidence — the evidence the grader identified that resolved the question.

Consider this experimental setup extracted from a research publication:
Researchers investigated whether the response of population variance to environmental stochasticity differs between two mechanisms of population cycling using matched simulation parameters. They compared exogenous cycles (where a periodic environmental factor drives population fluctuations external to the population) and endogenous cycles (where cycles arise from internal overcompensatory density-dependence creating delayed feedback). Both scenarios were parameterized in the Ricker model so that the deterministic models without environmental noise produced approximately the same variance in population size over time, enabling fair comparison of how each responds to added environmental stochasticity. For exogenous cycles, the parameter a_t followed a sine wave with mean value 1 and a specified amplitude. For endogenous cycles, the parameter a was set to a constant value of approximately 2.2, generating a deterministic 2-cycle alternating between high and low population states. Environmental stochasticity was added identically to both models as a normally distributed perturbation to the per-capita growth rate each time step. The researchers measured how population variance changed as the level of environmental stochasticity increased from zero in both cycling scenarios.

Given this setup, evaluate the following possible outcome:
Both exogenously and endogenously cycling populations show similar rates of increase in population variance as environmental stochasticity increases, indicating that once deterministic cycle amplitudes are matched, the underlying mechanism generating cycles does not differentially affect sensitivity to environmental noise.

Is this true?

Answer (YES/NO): NO